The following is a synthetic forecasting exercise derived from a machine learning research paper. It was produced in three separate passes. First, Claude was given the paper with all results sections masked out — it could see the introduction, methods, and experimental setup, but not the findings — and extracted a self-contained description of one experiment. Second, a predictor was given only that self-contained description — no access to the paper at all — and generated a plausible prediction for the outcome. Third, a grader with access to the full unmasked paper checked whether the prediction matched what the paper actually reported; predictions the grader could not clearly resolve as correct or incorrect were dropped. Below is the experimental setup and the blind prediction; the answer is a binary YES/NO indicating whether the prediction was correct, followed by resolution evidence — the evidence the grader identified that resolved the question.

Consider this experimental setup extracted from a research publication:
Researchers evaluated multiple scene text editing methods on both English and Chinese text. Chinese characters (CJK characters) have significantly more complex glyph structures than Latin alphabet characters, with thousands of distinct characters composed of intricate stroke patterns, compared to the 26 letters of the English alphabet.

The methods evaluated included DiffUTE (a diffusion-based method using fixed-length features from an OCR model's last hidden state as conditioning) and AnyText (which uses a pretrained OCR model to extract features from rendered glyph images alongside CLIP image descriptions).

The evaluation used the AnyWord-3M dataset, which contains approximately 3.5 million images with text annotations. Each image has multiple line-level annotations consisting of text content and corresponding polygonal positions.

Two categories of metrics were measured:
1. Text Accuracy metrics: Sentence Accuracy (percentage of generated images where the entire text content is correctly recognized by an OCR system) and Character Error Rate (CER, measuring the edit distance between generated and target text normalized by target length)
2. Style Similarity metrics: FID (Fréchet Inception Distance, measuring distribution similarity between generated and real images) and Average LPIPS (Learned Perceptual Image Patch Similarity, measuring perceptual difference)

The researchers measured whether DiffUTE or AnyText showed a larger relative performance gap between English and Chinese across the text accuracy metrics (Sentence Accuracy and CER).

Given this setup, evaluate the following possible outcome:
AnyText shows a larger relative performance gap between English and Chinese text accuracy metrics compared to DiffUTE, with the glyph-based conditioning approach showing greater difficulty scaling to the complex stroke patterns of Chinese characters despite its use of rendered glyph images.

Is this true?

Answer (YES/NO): NO